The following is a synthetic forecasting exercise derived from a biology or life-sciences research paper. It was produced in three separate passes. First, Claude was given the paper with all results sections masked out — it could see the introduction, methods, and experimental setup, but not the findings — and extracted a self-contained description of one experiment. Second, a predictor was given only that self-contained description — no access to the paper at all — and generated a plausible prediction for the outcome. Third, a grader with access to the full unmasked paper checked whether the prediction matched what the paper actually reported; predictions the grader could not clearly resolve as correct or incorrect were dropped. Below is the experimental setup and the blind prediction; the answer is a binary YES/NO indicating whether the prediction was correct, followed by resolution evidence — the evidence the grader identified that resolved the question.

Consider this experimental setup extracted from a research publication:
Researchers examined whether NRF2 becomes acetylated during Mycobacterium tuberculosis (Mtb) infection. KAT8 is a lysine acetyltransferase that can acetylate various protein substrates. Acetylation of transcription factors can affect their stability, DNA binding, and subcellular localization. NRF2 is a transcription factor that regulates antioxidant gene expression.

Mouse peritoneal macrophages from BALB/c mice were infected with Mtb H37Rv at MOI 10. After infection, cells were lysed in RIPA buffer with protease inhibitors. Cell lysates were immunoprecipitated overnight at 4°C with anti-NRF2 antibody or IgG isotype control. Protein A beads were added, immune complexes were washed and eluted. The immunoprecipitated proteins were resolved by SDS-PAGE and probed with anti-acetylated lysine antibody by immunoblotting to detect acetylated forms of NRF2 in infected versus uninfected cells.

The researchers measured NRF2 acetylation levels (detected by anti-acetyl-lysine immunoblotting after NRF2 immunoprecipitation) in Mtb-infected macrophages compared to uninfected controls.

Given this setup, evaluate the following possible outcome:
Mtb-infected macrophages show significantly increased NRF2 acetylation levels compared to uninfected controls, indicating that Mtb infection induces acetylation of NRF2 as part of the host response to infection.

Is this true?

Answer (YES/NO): YES